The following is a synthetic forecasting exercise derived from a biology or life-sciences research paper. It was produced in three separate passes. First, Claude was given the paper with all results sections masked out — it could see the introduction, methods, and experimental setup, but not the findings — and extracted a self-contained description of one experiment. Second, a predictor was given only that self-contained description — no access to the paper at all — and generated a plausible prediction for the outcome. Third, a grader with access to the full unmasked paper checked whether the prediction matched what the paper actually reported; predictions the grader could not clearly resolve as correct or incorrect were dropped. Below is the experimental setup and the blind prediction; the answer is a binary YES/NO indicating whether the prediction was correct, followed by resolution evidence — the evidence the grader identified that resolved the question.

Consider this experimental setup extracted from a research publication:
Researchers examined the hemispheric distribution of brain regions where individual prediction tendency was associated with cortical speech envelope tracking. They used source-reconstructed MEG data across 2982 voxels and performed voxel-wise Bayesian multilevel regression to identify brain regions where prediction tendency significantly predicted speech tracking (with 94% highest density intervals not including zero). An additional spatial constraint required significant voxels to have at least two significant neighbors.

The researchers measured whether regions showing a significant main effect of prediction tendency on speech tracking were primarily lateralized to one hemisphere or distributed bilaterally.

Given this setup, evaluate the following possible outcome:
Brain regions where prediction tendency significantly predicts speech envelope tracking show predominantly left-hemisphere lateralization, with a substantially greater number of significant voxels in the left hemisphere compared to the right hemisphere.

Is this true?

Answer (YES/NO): NO